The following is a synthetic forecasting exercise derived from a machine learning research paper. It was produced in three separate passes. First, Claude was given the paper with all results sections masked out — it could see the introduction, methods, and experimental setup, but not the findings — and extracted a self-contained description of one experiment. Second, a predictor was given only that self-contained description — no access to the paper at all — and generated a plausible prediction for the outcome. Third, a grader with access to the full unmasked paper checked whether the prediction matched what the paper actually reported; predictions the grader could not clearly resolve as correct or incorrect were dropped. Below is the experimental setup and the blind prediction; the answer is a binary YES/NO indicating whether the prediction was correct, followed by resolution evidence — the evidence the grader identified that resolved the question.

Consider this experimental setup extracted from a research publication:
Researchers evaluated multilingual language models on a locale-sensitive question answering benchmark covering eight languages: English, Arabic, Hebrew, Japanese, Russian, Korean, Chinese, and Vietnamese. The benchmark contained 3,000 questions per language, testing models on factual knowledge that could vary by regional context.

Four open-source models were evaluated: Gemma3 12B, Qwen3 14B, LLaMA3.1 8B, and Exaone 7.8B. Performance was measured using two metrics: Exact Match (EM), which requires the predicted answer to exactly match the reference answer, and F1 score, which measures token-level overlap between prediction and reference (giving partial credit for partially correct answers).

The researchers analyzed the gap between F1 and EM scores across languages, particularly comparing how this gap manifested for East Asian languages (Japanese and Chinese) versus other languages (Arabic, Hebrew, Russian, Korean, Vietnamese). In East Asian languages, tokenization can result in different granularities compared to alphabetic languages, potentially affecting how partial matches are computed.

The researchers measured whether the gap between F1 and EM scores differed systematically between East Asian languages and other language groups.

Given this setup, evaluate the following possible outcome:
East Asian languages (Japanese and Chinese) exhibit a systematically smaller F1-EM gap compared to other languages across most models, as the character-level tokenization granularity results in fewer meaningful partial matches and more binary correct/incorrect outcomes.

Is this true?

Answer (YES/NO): NO